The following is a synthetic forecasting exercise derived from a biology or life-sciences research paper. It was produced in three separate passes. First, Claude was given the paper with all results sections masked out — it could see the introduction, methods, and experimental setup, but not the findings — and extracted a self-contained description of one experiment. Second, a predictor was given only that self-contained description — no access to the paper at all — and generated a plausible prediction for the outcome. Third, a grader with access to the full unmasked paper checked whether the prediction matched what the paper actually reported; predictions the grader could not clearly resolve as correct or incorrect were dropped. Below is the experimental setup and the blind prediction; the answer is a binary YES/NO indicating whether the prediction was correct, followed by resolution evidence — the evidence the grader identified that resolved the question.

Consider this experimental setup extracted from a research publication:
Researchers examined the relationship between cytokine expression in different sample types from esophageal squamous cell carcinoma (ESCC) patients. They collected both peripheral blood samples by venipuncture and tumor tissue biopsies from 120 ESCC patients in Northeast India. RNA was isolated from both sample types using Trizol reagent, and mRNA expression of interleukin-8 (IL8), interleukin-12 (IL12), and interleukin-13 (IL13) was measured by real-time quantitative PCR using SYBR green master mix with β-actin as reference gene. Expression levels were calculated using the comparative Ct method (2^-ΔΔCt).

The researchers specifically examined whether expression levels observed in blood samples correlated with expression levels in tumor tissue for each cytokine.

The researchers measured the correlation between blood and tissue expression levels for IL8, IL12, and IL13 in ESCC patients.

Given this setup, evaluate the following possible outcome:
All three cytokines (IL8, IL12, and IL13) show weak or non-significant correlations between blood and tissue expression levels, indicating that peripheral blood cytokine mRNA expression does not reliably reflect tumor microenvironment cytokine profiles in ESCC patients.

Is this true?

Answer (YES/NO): NO